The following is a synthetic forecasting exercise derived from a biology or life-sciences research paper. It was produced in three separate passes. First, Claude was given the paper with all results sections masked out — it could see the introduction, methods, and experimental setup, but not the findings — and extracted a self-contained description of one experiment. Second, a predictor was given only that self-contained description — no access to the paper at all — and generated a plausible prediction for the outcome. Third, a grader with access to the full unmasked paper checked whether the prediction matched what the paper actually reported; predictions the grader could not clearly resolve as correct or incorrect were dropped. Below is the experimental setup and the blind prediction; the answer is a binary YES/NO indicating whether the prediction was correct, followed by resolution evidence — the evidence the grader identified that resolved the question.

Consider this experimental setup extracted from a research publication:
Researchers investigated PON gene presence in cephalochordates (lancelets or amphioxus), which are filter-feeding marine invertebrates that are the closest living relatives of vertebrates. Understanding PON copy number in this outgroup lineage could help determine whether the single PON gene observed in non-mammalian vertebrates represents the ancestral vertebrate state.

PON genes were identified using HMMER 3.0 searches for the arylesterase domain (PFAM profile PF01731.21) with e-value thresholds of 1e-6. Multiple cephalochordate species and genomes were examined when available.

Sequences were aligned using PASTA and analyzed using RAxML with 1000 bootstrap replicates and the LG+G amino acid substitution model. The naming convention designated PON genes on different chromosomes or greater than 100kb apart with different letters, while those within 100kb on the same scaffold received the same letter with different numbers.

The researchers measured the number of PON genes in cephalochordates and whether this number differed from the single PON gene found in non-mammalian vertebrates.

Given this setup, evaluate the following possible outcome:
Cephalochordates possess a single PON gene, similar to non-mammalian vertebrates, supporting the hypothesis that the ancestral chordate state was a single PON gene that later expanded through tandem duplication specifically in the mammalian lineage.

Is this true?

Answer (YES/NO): NO